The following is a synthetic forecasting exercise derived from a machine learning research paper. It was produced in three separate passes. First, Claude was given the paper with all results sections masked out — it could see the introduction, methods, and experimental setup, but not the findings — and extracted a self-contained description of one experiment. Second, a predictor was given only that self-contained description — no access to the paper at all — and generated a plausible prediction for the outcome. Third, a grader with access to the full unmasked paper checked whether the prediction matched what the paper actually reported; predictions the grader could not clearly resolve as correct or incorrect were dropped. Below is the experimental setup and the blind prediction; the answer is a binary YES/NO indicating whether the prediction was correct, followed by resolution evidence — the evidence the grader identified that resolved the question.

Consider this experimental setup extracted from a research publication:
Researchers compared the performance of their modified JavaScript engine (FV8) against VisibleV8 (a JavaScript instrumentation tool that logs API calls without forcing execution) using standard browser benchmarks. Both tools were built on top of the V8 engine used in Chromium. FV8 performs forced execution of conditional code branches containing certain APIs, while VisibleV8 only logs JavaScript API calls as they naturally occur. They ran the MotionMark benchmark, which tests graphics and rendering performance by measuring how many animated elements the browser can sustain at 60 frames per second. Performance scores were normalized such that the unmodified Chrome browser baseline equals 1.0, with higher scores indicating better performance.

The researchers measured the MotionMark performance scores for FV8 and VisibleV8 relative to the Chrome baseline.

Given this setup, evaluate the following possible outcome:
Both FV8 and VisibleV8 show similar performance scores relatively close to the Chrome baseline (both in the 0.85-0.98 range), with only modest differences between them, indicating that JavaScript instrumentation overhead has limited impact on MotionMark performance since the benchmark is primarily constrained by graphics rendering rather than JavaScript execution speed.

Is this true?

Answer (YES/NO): NO